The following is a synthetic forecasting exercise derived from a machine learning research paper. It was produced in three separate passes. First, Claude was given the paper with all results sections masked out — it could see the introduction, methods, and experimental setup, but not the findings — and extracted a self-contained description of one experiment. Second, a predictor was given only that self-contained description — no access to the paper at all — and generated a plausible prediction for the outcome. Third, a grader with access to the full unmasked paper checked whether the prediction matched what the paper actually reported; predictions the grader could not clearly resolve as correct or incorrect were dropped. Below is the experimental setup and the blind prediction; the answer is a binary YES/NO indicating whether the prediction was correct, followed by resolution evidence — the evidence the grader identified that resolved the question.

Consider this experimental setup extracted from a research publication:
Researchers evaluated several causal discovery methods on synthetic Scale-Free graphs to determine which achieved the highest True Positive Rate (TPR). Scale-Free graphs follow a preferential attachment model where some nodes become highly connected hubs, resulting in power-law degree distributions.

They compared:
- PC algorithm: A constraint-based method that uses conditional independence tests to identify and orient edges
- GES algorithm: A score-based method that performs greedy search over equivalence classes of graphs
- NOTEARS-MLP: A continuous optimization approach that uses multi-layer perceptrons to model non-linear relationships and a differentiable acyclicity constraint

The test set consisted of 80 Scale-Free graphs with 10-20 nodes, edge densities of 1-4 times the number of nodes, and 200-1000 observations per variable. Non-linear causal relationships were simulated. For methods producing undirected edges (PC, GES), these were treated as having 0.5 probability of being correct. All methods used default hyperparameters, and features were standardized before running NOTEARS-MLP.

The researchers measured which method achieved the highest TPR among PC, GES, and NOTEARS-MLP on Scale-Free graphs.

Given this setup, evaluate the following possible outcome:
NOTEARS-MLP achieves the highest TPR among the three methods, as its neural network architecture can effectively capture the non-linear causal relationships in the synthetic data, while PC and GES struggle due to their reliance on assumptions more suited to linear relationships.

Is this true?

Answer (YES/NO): NO